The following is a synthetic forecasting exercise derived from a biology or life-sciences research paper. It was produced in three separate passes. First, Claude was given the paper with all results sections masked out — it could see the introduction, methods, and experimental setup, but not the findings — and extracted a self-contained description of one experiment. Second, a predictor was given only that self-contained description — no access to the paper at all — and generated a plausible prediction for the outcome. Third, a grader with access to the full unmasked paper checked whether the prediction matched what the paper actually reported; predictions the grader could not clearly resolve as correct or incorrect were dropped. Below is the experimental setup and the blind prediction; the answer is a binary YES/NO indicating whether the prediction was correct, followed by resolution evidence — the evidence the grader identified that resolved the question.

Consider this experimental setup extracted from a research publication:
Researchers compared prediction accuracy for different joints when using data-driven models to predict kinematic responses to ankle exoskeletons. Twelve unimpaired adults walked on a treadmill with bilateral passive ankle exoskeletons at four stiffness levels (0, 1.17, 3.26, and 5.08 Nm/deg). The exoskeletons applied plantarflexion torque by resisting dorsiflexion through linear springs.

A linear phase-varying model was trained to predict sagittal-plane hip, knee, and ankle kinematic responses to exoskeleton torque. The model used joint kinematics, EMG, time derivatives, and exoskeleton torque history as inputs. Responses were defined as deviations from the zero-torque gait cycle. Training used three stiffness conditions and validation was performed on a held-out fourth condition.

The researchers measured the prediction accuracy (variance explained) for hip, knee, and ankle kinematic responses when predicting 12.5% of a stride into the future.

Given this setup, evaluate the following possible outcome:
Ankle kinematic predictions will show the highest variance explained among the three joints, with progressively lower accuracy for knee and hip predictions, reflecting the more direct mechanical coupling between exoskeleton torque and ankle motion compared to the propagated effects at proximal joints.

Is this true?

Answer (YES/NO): YES